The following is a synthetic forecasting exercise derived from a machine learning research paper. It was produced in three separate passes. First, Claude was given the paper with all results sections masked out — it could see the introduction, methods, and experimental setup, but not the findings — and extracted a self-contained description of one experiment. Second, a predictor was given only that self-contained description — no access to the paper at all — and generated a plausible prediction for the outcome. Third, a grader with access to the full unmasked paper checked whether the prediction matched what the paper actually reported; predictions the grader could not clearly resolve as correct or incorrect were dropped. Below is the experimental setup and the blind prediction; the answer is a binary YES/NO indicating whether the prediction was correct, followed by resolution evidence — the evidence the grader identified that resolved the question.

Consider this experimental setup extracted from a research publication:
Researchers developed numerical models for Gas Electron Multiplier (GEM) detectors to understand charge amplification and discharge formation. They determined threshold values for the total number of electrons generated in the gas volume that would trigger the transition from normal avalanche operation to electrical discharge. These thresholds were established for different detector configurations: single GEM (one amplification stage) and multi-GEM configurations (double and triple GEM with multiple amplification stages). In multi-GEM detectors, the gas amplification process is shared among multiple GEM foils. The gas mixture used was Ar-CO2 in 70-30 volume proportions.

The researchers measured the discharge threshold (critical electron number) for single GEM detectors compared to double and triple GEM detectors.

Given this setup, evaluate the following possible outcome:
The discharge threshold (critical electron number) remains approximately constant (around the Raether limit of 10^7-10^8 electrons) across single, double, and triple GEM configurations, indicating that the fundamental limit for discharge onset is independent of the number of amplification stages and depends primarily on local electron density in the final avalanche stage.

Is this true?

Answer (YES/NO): NO